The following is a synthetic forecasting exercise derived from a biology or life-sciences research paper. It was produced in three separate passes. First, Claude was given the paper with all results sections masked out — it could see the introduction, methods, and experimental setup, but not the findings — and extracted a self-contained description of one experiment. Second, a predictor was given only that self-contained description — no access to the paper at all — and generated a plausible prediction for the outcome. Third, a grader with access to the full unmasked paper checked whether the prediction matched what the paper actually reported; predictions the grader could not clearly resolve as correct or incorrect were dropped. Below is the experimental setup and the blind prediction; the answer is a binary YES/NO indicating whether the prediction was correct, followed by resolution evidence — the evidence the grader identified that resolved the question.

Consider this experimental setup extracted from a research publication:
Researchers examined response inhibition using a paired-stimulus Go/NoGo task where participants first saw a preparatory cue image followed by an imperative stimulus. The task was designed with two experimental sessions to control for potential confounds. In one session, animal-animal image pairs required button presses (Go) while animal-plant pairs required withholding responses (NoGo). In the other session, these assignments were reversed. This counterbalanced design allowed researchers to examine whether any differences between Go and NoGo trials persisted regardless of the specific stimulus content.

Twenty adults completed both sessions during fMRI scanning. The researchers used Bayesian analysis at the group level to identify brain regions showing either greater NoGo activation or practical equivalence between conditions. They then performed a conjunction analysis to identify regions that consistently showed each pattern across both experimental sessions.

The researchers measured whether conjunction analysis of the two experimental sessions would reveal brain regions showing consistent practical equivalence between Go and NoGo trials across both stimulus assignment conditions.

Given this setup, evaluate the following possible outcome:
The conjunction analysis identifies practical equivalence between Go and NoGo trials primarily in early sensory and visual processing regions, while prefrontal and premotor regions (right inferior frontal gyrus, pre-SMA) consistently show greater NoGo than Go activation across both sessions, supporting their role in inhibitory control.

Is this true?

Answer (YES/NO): NO